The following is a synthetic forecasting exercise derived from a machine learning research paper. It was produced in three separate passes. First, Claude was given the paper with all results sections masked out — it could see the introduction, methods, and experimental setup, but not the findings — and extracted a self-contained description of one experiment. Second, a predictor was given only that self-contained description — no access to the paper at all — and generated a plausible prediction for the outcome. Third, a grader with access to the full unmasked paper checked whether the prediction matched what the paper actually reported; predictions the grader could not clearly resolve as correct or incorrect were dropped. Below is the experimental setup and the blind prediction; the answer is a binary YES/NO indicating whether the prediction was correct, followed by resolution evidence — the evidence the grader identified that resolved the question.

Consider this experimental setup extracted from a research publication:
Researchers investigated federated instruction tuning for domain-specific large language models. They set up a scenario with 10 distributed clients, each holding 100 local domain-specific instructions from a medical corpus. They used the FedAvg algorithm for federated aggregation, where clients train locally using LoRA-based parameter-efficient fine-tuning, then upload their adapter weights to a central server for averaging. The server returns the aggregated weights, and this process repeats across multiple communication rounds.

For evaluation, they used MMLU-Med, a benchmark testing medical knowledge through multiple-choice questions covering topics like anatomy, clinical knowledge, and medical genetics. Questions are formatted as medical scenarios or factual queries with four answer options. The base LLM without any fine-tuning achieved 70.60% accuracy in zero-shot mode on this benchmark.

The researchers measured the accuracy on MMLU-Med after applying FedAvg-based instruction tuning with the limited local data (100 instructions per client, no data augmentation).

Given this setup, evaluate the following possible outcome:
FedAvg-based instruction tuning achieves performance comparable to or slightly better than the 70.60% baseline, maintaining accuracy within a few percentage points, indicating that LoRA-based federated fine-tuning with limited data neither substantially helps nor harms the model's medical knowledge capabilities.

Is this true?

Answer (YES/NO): NO